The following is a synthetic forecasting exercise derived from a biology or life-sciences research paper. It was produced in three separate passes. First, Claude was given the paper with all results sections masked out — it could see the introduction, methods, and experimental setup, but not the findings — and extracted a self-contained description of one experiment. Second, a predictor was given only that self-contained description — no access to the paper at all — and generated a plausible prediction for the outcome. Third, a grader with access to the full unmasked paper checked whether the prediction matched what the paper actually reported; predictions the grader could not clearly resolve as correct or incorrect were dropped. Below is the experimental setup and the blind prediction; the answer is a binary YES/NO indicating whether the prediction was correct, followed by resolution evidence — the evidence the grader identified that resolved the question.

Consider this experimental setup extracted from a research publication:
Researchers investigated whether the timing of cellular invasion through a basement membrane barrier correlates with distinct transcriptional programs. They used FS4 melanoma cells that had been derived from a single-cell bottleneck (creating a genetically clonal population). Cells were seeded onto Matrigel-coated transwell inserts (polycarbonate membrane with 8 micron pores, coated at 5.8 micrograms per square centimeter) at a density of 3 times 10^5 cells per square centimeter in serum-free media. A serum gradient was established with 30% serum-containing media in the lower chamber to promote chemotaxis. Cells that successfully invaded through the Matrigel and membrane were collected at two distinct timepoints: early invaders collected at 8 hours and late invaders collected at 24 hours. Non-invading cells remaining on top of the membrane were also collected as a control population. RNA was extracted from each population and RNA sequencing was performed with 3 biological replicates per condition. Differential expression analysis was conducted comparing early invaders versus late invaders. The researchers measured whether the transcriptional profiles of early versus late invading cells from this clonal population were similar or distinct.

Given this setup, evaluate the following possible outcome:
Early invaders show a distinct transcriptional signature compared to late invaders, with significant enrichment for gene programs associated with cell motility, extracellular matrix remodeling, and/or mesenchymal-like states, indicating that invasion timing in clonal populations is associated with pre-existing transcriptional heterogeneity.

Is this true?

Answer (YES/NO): NO